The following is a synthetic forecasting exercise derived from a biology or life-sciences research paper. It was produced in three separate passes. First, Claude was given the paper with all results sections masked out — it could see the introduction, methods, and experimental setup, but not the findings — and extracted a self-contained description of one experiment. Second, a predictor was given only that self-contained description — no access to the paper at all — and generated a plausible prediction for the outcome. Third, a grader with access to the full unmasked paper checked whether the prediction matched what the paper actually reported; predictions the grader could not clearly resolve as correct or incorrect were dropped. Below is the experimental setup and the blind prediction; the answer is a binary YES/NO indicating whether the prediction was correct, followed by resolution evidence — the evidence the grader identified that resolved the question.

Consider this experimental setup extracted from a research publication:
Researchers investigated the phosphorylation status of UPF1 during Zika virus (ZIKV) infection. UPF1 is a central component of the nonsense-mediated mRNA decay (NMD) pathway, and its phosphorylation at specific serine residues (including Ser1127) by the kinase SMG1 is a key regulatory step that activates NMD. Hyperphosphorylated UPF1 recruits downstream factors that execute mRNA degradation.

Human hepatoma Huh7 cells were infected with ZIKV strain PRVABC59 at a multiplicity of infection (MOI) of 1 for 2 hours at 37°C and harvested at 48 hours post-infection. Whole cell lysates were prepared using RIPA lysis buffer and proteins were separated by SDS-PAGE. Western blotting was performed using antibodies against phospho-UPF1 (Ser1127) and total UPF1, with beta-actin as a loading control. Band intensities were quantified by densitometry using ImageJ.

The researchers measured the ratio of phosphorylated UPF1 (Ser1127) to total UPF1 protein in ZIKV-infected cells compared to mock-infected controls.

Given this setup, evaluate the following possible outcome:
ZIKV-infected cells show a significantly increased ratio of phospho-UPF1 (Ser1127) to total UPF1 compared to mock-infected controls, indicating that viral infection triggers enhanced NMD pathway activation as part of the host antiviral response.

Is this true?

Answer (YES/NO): NO